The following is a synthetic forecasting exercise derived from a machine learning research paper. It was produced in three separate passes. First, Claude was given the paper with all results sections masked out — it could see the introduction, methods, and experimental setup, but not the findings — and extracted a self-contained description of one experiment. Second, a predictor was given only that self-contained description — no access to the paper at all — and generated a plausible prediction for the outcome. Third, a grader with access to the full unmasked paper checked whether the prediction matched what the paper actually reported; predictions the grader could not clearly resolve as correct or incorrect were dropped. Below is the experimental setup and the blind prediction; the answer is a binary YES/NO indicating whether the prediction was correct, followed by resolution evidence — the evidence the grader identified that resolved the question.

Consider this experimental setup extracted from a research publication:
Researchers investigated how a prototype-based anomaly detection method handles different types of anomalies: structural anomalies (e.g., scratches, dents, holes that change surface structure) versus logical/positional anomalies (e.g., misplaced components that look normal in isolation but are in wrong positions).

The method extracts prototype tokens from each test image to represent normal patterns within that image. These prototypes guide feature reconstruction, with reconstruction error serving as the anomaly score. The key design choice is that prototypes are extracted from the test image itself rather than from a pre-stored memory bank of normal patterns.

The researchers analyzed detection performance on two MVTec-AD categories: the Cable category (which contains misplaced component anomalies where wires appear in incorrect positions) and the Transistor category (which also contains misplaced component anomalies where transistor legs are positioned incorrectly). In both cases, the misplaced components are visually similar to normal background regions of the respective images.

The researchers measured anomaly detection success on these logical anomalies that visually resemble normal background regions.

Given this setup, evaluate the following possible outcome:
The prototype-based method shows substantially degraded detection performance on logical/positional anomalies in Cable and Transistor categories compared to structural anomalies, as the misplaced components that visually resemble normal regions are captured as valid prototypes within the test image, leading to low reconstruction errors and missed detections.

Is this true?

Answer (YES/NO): NO